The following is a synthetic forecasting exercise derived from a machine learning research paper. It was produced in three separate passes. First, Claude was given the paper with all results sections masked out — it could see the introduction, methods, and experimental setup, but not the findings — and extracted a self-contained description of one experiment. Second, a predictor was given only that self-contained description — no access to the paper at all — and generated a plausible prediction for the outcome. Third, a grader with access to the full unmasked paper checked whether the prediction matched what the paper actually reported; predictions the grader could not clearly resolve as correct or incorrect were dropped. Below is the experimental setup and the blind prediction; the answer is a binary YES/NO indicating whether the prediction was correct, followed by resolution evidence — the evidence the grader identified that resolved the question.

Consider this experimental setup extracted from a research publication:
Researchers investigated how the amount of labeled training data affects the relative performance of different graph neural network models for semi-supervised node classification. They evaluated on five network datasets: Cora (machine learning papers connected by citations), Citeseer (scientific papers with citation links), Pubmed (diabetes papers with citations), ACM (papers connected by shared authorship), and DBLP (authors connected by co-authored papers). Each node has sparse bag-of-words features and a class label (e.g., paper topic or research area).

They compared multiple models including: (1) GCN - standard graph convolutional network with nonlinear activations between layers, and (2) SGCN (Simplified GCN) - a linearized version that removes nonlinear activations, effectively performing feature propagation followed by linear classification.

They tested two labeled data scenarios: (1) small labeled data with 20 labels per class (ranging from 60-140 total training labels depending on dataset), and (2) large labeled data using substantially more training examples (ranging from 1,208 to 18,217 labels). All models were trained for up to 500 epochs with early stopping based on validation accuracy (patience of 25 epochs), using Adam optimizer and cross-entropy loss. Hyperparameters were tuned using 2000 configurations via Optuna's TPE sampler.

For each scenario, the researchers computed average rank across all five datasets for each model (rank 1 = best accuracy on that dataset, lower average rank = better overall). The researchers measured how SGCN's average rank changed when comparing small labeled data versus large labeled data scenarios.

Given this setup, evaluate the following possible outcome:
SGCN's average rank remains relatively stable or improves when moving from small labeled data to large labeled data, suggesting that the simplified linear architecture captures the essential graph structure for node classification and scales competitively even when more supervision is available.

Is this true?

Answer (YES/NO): YES